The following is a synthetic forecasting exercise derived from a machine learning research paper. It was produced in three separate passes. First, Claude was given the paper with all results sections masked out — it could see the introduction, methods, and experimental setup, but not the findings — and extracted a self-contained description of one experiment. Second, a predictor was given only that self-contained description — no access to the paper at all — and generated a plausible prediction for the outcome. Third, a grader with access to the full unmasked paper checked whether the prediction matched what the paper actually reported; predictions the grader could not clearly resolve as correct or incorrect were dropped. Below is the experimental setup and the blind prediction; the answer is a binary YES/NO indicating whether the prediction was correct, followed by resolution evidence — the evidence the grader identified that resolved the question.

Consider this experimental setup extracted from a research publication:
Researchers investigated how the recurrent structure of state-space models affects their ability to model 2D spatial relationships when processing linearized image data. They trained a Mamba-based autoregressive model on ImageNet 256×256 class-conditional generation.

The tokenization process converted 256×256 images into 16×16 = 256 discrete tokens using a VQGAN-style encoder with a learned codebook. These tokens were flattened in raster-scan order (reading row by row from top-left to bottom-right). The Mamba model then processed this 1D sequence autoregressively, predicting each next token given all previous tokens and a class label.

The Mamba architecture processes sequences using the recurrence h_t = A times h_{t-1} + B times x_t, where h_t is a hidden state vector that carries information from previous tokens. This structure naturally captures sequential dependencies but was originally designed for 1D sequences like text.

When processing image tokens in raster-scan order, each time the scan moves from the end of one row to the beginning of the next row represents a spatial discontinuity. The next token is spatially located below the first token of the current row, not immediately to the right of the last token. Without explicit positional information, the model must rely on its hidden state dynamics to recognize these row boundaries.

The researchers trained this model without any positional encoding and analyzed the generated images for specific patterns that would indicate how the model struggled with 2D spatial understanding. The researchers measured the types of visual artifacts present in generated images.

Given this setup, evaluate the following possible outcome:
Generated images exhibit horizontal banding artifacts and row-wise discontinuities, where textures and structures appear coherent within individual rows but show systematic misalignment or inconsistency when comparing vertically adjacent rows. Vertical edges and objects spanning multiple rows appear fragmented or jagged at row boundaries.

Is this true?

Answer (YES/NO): NO